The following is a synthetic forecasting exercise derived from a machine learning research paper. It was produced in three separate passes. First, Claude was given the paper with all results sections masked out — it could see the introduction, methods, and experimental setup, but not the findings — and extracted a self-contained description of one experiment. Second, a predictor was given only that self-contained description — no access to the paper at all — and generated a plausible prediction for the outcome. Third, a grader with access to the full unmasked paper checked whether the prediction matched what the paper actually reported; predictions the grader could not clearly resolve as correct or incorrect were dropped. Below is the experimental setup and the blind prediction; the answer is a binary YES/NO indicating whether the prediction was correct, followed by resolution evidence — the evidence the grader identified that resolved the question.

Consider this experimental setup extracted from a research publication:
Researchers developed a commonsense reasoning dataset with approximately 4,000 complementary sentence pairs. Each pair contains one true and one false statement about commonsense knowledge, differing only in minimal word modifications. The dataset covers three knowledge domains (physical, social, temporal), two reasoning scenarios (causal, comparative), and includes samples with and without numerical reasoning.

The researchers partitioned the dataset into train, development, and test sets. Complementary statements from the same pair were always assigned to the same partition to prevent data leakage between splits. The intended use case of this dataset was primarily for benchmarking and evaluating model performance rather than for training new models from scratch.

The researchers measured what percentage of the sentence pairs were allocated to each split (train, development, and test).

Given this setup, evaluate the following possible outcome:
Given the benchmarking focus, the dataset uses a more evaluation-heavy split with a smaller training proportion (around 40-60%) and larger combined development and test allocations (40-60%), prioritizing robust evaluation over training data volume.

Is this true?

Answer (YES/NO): NO